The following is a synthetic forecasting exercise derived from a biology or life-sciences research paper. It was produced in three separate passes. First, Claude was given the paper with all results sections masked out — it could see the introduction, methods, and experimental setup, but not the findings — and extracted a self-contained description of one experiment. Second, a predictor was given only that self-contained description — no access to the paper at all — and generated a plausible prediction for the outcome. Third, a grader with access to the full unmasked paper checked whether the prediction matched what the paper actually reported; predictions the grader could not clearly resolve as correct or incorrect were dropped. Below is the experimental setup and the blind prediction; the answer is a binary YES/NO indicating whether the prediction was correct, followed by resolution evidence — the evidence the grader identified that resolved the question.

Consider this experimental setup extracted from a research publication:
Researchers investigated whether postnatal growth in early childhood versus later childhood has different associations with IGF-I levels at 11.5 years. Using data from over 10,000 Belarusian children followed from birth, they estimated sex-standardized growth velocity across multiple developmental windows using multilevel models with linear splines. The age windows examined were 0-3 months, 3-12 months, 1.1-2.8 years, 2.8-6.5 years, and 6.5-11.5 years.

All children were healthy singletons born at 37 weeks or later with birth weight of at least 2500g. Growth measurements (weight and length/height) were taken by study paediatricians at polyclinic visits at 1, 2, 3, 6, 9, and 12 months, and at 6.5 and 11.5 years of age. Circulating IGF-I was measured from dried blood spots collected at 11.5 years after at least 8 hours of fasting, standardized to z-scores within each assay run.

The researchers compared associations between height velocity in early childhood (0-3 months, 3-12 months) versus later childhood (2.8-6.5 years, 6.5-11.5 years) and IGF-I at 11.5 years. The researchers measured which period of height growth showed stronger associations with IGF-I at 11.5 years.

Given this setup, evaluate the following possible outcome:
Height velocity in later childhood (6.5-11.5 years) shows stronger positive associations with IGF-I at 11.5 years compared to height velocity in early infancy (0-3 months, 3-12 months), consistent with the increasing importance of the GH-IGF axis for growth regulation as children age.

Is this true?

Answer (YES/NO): YES